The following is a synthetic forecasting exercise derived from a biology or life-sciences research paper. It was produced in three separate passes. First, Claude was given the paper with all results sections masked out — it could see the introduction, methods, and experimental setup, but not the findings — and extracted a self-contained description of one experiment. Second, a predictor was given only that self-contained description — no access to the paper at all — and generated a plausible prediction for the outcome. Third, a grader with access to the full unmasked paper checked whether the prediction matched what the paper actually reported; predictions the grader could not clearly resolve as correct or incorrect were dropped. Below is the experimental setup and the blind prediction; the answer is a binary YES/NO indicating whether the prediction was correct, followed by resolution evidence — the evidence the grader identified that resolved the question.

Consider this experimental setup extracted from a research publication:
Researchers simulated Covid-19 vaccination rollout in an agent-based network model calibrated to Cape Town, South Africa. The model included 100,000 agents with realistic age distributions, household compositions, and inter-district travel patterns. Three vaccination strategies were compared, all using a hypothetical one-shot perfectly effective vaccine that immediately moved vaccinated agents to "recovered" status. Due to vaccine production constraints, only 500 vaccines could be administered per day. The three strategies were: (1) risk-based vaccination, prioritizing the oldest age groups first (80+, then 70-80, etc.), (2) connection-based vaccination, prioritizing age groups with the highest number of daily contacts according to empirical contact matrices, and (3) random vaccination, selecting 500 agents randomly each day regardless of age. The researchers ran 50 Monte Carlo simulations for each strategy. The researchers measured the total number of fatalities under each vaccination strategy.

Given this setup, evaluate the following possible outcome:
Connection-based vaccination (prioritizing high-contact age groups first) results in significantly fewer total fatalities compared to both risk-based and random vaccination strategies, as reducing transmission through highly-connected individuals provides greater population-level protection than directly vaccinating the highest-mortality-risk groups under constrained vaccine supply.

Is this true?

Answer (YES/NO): NO